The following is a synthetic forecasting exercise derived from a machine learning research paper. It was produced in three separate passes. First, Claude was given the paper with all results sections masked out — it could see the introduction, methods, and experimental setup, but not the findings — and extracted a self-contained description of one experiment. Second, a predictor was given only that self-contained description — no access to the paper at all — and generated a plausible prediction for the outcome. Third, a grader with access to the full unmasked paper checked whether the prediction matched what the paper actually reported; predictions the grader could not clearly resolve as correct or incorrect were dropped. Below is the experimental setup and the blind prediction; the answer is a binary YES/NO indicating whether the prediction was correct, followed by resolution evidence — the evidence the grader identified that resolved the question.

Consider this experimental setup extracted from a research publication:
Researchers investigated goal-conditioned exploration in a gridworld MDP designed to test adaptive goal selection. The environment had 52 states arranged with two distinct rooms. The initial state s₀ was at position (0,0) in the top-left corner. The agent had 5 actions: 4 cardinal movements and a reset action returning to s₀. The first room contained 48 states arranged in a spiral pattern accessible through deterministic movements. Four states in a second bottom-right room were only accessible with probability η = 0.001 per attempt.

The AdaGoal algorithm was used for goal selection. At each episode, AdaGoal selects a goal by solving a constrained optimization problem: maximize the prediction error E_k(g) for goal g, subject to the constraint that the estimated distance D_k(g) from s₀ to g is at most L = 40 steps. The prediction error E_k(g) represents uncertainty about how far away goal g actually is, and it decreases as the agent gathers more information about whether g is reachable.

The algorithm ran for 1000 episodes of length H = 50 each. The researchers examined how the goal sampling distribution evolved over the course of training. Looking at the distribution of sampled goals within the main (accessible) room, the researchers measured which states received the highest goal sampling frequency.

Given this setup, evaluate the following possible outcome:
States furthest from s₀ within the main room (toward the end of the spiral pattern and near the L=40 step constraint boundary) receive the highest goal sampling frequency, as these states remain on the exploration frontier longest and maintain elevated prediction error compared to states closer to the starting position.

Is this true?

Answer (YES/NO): YES